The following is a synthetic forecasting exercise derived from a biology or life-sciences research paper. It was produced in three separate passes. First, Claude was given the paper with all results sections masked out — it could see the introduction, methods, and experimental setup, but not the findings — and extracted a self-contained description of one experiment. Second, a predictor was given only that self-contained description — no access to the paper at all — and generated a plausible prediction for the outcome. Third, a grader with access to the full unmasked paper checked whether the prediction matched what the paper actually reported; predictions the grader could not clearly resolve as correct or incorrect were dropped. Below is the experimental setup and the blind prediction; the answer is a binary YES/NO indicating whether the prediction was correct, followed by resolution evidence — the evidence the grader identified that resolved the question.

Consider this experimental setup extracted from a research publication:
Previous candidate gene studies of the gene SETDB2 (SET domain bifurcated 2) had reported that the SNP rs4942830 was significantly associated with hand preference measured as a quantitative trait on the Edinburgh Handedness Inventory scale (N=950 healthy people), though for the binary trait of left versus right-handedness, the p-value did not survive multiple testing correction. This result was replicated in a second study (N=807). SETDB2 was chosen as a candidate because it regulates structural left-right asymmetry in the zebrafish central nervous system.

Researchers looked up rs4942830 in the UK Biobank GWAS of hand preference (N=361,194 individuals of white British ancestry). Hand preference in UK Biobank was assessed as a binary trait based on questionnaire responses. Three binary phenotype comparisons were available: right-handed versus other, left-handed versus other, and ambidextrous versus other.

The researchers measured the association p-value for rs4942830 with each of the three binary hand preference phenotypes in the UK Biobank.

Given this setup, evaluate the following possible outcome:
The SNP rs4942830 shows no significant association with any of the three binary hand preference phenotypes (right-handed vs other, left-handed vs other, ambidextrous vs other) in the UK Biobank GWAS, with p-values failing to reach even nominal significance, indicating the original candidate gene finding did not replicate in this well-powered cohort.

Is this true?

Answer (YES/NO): YES